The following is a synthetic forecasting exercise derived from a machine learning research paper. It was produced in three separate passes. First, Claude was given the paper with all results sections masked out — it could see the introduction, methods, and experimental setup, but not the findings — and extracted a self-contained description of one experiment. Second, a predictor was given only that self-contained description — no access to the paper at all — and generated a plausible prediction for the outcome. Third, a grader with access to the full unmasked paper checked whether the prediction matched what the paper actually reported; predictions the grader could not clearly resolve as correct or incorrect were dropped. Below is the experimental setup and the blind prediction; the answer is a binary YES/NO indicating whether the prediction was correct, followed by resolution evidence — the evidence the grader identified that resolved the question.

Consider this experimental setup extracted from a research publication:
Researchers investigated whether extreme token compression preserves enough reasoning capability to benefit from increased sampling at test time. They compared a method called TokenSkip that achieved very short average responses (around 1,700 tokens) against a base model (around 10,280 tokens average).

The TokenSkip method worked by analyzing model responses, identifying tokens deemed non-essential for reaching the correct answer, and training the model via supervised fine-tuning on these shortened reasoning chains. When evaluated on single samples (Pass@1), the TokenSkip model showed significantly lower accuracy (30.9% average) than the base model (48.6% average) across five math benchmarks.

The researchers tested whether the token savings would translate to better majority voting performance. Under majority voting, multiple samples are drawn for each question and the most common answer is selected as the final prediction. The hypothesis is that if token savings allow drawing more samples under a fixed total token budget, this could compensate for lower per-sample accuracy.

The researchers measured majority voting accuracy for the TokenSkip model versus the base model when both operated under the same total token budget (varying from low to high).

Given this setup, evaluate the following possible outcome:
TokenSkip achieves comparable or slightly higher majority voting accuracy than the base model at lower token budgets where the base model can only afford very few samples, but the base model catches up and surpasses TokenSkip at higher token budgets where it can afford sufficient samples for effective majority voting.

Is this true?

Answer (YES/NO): NO